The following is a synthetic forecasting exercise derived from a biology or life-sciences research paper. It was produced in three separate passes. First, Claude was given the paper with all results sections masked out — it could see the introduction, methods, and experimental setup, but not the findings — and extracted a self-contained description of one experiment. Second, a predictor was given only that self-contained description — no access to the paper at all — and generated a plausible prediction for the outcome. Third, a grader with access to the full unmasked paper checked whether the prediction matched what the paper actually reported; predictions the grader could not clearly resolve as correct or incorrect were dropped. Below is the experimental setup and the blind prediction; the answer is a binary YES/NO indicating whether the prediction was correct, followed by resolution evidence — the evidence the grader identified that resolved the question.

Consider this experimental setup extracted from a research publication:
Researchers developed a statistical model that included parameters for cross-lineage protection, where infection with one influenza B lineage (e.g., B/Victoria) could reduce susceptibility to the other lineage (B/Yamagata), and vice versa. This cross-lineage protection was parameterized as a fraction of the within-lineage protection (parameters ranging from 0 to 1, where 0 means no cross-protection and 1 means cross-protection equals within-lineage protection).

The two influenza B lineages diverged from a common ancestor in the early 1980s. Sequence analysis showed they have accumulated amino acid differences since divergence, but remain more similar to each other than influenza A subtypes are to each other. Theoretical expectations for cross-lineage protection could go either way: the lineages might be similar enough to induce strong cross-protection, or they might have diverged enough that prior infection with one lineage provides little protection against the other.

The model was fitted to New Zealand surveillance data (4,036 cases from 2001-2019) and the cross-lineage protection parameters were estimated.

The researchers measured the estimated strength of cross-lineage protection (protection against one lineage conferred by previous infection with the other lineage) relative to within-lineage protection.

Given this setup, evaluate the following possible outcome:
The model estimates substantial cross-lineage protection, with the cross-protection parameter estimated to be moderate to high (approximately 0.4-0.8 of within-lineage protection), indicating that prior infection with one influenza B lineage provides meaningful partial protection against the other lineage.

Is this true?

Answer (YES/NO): NO